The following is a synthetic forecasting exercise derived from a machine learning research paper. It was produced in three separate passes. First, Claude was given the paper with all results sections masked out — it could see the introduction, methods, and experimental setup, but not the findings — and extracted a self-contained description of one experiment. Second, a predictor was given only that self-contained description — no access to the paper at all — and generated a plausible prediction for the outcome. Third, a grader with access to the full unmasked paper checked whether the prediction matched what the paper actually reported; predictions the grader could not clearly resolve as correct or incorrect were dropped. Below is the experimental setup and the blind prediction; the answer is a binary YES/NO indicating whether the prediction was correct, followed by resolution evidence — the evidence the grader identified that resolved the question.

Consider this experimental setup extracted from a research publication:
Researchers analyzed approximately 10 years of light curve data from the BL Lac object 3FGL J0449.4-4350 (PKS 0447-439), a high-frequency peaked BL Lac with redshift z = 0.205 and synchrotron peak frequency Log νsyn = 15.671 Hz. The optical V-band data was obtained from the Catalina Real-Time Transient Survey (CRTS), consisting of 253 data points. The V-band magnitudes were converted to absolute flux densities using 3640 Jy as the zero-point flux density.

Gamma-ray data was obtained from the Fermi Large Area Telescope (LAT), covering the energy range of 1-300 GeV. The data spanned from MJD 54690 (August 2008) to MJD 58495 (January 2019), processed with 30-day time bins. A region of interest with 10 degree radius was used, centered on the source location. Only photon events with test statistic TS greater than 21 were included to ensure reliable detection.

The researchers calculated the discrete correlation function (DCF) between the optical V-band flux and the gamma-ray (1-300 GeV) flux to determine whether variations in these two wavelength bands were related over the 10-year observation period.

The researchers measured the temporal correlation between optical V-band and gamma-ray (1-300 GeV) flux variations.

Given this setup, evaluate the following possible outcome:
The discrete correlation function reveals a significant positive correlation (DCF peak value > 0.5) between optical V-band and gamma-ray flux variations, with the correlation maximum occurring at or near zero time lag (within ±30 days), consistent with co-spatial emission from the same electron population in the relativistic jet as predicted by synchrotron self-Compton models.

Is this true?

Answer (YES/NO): YES